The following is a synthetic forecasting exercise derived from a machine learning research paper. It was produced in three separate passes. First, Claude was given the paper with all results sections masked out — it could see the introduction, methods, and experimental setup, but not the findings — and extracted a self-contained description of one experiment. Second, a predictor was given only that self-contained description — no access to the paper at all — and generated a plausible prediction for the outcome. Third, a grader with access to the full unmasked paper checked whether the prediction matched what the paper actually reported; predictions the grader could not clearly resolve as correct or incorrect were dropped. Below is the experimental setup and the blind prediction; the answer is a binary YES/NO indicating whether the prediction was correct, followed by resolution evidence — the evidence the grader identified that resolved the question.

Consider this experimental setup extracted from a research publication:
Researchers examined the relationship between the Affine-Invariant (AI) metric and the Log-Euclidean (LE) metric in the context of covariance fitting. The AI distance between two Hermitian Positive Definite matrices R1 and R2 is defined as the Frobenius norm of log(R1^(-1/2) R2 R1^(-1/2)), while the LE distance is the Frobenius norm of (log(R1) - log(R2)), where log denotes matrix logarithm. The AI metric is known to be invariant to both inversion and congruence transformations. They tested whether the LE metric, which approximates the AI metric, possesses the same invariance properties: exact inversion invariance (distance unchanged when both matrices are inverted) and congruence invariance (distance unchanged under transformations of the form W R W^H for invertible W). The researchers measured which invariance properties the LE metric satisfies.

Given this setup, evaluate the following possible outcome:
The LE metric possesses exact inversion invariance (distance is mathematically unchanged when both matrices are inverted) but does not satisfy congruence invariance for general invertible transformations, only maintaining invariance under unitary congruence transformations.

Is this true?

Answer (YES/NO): NO